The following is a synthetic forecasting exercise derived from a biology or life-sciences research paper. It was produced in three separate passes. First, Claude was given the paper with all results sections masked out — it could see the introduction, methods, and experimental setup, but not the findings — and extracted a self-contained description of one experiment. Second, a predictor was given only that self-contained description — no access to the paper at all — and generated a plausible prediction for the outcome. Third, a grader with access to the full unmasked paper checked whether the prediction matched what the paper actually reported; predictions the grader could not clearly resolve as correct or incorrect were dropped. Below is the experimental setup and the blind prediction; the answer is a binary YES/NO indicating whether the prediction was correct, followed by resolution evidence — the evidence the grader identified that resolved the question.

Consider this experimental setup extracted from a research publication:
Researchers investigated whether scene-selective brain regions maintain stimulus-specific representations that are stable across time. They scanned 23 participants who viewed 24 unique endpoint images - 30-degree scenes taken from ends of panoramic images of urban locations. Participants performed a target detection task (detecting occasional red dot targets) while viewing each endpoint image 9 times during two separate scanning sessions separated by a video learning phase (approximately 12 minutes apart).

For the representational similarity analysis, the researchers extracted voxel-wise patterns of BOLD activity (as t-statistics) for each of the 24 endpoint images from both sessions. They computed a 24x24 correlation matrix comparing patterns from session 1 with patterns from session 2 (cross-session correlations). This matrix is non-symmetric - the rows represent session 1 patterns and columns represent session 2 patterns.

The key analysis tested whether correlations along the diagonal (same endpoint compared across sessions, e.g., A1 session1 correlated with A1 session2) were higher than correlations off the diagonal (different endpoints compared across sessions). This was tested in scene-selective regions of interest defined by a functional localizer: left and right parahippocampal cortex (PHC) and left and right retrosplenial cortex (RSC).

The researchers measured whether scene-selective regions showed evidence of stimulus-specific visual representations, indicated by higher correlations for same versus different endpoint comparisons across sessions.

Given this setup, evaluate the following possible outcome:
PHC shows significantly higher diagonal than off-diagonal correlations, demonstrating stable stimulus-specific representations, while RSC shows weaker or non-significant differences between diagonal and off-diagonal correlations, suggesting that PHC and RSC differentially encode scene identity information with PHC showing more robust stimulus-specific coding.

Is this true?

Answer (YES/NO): YES